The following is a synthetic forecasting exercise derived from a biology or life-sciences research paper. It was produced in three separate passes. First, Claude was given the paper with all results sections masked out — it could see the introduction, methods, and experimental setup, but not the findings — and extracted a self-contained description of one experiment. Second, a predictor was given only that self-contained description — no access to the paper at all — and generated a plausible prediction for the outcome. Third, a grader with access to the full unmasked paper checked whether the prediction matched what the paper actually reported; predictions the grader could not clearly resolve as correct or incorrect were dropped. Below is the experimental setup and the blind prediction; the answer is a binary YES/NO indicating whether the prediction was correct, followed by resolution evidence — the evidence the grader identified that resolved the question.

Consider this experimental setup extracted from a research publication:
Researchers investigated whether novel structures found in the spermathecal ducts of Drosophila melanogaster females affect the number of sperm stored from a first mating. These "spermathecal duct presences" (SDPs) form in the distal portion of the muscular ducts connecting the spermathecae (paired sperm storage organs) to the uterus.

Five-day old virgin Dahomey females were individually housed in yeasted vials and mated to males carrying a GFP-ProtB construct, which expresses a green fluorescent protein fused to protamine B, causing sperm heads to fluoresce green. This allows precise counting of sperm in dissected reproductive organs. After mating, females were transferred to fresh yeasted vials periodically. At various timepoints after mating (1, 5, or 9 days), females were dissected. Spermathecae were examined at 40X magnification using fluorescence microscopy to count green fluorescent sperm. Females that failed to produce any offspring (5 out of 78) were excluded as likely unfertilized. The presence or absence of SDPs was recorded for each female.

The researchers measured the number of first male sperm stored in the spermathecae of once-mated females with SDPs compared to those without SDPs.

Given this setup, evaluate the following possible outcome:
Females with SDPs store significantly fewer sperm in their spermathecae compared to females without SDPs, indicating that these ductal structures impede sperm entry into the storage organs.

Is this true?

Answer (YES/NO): NO